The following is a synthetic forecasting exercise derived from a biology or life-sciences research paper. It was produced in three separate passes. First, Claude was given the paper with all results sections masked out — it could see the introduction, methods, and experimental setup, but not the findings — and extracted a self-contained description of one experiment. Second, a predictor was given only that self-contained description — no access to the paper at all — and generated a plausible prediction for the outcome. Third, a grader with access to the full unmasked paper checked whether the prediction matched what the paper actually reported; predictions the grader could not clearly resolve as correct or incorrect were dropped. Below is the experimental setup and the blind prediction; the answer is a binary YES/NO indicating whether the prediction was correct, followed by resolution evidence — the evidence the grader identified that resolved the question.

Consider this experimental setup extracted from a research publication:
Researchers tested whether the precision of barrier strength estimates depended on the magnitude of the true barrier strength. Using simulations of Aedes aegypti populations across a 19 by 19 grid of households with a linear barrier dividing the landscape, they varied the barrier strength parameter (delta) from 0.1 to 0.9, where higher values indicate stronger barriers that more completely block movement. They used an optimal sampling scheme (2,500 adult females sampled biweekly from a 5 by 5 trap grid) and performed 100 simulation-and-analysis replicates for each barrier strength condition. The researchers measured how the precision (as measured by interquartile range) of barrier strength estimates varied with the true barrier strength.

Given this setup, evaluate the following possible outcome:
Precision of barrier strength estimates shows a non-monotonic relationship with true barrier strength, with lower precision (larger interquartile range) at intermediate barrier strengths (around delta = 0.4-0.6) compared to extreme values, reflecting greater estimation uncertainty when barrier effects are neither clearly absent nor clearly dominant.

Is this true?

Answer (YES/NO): NO